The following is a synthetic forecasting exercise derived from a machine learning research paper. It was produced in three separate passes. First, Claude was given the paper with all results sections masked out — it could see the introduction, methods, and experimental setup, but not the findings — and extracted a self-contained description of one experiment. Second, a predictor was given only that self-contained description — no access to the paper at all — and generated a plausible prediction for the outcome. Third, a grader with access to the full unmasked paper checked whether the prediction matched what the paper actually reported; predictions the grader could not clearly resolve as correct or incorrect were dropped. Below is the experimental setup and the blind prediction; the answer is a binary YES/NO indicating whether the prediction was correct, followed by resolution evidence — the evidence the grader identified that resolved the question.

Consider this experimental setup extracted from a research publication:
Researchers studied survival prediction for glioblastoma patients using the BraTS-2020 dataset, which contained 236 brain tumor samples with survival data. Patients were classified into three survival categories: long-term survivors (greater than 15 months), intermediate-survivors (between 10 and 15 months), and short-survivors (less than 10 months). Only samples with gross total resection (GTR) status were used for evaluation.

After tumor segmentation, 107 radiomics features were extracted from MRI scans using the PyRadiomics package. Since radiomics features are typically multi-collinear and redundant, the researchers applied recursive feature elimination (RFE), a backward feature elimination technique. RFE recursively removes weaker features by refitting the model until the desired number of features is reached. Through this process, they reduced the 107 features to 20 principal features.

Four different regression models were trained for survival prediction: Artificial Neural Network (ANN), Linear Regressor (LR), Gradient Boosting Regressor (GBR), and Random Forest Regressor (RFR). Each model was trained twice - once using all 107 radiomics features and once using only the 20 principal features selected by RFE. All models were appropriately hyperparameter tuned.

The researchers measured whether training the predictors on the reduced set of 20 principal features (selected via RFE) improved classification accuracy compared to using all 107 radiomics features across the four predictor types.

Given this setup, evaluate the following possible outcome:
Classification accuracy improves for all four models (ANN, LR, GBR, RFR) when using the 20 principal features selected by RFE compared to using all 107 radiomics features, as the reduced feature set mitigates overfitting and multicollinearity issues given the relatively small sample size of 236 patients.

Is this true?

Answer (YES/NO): YES